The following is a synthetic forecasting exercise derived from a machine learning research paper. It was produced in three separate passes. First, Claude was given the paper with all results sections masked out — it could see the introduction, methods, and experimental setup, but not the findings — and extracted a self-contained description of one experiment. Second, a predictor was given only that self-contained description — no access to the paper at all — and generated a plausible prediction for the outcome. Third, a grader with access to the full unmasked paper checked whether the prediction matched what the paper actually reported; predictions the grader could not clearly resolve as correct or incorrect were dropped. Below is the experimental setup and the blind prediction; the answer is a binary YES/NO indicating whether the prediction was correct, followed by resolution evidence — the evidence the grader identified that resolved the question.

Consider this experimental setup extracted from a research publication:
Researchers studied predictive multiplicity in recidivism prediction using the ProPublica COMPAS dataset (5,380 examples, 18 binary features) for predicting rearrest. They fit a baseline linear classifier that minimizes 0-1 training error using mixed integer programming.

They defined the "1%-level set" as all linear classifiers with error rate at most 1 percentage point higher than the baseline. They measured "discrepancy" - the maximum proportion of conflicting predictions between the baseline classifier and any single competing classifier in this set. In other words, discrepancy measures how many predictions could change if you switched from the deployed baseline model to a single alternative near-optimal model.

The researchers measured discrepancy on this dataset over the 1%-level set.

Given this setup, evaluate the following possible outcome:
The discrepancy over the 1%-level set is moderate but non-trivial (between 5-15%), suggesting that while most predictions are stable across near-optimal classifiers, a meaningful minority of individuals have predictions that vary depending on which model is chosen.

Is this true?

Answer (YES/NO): NO